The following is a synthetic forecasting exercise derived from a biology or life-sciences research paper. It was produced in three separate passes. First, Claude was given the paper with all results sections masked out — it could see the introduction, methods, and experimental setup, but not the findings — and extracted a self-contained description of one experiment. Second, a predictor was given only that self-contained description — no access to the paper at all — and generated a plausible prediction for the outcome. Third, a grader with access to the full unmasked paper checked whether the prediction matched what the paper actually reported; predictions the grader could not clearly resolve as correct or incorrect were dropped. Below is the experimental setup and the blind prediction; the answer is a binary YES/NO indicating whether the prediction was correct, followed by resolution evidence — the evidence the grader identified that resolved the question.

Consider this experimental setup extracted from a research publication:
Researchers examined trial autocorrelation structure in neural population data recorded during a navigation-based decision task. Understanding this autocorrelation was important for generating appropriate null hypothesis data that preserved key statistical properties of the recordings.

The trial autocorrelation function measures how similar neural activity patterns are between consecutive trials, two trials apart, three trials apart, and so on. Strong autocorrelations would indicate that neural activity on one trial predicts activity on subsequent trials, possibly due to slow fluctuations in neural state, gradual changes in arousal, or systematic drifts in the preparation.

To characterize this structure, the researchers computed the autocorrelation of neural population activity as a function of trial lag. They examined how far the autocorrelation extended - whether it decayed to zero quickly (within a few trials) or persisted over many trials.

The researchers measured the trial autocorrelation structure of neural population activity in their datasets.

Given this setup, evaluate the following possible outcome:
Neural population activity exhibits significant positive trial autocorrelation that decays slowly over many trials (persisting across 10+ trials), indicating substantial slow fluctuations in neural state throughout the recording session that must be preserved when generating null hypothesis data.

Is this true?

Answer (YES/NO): NO